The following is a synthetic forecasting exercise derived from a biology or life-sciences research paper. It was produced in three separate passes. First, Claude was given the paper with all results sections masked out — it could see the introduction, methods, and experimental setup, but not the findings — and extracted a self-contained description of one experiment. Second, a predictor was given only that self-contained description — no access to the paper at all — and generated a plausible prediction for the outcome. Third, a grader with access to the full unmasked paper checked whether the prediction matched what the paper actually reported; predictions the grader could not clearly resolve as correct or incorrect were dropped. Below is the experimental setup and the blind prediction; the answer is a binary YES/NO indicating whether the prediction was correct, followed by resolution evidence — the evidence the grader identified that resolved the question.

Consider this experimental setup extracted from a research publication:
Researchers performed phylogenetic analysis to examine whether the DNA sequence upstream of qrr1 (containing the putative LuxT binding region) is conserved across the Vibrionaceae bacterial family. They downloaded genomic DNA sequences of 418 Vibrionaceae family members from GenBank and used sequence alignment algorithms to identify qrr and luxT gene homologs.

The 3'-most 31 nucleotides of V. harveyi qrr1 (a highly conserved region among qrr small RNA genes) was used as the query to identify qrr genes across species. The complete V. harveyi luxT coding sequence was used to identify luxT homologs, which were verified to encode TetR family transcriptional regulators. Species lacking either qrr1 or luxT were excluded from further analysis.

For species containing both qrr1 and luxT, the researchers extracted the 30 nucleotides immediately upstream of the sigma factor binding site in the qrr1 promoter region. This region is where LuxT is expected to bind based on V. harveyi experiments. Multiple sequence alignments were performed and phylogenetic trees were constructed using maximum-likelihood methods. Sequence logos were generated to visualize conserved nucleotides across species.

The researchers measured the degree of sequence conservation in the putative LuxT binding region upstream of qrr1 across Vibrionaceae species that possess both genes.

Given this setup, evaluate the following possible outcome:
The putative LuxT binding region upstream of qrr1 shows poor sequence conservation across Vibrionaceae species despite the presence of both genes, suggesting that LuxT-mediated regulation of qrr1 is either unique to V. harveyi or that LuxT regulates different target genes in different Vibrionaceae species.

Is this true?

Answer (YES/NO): NO